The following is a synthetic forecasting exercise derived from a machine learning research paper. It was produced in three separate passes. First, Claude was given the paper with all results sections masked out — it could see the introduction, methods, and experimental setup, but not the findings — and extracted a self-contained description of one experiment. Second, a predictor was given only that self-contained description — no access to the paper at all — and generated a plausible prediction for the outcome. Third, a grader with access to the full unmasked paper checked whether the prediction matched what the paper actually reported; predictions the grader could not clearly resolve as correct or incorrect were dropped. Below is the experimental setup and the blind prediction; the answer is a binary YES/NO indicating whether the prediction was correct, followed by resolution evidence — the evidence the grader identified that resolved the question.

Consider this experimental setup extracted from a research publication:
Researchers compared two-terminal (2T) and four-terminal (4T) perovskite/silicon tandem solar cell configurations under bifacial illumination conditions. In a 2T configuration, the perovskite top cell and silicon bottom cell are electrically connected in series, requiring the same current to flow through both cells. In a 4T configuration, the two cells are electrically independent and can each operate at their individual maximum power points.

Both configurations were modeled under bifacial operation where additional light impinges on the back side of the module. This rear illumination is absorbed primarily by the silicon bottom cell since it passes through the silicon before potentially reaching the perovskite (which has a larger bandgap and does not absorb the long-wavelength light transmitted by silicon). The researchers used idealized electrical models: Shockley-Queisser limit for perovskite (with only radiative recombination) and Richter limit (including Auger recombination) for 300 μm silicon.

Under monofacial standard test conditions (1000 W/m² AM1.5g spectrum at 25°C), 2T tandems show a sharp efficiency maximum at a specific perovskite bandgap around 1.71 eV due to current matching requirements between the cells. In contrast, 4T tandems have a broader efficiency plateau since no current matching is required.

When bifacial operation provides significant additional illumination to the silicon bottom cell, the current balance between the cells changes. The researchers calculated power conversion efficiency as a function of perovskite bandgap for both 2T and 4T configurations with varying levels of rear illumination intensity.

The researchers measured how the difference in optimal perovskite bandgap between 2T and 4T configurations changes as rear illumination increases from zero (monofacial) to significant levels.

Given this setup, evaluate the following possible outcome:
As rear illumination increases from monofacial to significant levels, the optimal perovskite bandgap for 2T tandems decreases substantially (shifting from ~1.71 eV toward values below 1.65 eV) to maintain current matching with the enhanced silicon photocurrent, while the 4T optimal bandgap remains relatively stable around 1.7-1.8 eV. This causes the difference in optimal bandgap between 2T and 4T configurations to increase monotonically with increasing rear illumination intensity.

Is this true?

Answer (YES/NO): YES